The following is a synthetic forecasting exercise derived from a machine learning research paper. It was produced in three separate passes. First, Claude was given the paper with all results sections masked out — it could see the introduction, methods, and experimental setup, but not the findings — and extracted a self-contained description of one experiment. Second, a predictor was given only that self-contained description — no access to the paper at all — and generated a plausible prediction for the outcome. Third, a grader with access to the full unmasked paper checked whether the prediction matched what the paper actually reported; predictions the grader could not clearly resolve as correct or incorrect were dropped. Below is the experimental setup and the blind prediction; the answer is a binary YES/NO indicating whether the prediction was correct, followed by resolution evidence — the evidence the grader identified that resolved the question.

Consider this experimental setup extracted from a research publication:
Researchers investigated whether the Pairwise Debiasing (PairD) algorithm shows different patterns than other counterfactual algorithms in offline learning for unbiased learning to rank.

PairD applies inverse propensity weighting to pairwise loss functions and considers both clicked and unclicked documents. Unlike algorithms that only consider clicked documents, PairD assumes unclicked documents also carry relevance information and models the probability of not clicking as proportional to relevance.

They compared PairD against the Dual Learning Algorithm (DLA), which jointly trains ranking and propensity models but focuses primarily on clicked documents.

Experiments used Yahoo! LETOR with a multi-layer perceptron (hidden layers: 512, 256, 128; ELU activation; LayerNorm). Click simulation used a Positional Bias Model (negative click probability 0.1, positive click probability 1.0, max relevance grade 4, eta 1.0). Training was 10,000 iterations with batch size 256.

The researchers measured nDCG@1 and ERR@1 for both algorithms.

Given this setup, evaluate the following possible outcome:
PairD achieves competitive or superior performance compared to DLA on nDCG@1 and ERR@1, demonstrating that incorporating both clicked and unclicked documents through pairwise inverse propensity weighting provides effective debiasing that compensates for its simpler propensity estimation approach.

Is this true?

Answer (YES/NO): NO